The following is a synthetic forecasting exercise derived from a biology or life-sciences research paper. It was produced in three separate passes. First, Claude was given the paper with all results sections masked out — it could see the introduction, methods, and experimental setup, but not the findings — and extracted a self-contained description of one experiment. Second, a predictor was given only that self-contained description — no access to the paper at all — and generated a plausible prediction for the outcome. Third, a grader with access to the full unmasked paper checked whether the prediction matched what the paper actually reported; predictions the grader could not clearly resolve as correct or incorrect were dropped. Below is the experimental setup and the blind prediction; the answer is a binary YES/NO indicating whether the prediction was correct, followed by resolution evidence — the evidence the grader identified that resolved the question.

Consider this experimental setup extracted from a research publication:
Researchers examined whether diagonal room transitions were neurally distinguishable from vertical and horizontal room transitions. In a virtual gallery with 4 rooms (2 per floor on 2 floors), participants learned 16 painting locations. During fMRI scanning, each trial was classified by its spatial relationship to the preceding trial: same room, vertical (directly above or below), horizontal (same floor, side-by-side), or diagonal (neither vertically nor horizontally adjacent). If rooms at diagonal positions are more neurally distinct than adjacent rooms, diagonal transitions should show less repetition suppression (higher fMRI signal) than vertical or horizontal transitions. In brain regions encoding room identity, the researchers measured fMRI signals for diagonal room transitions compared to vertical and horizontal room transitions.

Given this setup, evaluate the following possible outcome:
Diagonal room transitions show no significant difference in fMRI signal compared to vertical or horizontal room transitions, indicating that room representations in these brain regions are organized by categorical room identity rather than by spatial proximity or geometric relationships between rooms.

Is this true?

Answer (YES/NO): NO